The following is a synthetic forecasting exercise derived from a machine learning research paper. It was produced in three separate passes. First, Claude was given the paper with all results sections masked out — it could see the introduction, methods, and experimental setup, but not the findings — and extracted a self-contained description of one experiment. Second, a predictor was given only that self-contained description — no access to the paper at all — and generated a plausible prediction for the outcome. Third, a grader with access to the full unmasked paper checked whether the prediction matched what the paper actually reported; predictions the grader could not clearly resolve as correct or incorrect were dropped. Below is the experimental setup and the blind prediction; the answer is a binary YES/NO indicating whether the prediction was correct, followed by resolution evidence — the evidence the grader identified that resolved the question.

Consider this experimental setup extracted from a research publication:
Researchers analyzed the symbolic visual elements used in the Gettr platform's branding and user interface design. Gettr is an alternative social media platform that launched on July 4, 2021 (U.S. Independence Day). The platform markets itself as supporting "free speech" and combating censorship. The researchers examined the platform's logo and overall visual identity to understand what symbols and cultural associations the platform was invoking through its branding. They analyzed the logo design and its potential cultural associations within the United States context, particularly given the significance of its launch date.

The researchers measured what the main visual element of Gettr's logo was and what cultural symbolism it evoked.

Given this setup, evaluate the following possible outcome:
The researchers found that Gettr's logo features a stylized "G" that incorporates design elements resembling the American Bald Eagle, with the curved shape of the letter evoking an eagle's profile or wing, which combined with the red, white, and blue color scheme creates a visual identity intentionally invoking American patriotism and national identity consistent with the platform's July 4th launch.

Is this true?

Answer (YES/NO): NO